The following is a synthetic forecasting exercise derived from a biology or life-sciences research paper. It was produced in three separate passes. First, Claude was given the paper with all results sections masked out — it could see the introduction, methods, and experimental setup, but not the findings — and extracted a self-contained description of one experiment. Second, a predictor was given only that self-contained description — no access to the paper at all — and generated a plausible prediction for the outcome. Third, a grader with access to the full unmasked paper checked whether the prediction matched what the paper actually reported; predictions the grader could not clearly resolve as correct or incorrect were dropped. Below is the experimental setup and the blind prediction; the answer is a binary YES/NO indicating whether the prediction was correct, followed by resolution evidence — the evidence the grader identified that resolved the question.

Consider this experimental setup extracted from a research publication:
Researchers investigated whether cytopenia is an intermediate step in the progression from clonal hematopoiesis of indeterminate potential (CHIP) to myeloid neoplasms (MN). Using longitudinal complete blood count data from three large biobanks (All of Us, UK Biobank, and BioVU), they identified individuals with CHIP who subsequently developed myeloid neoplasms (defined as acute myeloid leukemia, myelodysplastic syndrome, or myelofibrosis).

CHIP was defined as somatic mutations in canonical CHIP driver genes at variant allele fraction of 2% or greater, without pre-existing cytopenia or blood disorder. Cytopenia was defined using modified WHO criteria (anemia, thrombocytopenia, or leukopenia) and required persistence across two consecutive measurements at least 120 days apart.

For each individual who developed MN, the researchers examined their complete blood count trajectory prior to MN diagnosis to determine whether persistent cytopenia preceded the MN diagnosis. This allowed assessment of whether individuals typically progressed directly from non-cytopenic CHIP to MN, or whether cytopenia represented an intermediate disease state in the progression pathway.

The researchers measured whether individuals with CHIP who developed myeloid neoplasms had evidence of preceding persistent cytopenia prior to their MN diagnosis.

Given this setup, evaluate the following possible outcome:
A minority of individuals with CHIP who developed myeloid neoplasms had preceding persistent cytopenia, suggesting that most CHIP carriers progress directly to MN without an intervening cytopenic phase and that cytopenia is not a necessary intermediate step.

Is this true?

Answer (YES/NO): NO